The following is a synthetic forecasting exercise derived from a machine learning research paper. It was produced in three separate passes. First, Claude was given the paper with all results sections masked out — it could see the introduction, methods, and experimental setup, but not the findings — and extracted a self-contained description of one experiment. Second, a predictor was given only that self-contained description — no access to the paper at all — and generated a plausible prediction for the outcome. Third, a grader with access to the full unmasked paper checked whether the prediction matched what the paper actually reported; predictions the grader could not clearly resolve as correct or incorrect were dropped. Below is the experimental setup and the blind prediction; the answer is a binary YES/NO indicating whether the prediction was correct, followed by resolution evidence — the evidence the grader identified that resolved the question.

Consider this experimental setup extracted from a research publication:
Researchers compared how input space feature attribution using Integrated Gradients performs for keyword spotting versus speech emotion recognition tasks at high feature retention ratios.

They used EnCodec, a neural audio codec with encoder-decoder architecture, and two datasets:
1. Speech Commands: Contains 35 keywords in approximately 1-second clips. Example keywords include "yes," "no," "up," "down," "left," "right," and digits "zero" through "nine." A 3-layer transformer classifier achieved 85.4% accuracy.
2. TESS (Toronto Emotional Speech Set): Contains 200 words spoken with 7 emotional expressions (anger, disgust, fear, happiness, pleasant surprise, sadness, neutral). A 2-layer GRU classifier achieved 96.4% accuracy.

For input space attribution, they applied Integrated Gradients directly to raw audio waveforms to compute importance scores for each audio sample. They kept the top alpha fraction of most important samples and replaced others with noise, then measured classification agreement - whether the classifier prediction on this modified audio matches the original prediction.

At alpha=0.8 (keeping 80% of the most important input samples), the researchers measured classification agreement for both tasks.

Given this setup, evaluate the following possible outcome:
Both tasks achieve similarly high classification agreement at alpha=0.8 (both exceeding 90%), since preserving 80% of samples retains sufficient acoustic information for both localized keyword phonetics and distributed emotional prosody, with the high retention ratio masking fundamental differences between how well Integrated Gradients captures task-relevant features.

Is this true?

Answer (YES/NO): NO